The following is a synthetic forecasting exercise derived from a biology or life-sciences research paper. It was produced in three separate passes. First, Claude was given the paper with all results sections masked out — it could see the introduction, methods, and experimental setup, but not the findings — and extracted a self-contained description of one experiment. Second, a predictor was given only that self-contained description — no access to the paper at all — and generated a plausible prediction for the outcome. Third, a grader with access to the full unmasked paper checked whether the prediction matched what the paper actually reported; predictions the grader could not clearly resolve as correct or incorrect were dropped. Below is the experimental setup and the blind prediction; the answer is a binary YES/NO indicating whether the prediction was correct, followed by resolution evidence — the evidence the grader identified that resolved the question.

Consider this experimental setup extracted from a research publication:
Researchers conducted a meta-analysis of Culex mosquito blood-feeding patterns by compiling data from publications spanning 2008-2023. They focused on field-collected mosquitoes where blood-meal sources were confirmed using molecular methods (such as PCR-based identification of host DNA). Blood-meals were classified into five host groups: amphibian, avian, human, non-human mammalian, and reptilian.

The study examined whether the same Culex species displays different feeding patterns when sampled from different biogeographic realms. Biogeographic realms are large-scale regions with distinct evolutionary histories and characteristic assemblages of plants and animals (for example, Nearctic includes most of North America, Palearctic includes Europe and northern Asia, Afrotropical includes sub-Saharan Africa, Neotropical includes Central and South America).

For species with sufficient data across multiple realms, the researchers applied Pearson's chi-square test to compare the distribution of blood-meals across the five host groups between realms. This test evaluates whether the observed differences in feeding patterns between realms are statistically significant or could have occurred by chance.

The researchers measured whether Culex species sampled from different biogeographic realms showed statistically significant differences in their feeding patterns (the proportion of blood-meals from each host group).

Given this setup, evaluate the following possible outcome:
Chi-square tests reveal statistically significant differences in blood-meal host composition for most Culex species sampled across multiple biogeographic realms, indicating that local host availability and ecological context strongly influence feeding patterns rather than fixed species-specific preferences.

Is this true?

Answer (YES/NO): YES